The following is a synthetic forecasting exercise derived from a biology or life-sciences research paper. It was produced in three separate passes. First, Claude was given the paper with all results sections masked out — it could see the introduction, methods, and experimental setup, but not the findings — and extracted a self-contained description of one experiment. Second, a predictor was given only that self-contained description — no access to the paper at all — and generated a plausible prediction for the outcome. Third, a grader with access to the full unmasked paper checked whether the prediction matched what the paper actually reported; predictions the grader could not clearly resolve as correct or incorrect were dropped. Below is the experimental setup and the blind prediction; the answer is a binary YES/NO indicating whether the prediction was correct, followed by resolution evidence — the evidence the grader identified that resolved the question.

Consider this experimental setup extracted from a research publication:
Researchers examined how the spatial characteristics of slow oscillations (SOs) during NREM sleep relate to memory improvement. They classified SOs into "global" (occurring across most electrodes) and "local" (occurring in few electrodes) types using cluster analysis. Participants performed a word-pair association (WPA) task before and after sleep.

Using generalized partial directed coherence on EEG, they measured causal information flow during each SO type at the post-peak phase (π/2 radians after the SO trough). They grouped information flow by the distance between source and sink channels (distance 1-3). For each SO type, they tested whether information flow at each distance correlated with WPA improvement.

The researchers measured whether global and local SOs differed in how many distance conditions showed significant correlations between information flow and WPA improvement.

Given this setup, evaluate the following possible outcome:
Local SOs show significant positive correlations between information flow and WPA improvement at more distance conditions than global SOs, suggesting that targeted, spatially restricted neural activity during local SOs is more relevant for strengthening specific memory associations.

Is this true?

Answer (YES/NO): NO